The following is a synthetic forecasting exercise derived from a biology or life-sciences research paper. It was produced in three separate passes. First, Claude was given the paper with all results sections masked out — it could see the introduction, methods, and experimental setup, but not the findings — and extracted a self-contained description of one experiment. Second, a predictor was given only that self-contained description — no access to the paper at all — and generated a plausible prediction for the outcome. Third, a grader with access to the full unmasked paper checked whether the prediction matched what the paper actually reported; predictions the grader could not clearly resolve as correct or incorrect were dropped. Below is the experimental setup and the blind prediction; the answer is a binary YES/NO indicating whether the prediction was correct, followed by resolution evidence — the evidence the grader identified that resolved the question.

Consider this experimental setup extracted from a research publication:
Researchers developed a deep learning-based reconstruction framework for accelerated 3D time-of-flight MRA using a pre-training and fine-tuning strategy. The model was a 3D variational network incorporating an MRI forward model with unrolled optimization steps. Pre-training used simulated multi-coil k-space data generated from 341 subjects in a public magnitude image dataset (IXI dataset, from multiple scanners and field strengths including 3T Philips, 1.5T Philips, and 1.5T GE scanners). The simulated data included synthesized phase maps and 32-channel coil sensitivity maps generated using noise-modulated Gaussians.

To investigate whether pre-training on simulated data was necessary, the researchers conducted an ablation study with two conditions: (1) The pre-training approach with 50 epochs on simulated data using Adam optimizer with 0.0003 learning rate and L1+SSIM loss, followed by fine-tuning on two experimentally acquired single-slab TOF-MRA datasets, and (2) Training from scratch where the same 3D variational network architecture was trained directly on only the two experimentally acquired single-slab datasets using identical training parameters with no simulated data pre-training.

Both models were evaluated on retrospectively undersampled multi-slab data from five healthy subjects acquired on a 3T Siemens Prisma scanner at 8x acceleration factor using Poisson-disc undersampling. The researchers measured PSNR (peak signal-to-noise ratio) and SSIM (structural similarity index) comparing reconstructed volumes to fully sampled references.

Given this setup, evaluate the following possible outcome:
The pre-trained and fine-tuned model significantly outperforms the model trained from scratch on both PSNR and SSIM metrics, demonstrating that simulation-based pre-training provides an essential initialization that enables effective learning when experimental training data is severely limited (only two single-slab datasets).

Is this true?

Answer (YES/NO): YES